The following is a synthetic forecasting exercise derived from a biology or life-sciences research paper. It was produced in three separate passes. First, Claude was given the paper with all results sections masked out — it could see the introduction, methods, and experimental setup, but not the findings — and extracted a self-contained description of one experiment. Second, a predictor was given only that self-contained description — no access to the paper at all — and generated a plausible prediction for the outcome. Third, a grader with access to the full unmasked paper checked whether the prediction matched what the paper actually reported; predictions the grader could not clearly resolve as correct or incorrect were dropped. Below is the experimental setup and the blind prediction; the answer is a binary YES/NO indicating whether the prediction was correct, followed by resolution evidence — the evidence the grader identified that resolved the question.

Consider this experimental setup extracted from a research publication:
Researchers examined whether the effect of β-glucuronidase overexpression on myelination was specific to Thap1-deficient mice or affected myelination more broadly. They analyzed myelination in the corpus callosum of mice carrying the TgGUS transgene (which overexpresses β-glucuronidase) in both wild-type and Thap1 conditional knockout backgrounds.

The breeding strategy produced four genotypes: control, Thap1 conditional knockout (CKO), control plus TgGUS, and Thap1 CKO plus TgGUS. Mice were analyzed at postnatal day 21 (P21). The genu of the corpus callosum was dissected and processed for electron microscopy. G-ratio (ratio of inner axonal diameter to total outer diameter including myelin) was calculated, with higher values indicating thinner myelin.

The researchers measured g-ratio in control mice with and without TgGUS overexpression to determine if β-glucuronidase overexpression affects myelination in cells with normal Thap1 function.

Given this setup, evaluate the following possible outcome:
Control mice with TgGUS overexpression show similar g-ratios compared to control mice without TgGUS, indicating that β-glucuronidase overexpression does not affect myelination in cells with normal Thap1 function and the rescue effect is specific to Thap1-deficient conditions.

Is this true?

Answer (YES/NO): YES